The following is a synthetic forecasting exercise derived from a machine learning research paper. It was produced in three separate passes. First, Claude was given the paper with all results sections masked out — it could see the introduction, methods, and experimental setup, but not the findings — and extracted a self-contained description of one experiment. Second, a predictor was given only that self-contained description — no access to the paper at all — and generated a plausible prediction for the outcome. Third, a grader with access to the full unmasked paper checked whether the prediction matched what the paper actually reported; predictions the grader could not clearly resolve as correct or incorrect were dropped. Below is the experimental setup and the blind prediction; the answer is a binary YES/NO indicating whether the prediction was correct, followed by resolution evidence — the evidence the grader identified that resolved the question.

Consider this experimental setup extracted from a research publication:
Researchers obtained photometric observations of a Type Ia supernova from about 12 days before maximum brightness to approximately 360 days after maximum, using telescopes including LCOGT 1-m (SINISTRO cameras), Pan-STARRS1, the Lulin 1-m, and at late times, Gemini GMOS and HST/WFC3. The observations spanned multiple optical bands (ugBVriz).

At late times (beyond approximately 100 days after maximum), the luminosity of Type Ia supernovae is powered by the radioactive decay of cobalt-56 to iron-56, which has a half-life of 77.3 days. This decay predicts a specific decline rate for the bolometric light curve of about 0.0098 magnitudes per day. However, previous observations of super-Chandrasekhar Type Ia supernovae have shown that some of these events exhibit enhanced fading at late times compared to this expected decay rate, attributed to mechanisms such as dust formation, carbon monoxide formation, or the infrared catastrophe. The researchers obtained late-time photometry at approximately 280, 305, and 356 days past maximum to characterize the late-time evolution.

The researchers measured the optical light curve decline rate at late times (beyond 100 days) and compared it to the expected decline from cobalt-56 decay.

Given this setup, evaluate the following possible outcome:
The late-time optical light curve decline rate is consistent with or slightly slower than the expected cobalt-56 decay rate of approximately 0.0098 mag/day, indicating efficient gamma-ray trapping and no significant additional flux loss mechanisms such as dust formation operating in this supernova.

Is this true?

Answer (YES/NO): NO